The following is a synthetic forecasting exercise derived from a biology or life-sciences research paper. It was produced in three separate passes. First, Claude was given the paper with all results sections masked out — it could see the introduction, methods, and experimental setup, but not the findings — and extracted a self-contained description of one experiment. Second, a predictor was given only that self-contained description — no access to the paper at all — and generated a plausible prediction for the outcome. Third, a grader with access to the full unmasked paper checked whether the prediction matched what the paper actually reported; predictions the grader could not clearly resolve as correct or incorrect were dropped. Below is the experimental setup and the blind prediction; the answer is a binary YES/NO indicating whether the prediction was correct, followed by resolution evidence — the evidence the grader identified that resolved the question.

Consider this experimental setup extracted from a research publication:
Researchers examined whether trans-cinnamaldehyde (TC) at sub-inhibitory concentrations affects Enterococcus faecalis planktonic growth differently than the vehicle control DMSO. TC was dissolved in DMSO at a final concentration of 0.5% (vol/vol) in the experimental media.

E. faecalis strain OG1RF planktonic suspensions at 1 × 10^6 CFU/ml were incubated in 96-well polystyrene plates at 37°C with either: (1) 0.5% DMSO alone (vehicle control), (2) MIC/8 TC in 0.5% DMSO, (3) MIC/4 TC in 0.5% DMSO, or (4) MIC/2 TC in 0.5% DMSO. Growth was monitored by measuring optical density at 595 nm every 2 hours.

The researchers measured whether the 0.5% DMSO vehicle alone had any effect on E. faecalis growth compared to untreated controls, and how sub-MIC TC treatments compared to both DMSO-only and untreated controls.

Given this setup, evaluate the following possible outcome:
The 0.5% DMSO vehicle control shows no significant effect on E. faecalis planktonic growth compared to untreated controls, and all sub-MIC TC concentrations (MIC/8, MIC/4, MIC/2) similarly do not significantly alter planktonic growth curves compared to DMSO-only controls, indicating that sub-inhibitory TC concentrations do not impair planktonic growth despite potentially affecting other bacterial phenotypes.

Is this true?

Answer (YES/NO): NO